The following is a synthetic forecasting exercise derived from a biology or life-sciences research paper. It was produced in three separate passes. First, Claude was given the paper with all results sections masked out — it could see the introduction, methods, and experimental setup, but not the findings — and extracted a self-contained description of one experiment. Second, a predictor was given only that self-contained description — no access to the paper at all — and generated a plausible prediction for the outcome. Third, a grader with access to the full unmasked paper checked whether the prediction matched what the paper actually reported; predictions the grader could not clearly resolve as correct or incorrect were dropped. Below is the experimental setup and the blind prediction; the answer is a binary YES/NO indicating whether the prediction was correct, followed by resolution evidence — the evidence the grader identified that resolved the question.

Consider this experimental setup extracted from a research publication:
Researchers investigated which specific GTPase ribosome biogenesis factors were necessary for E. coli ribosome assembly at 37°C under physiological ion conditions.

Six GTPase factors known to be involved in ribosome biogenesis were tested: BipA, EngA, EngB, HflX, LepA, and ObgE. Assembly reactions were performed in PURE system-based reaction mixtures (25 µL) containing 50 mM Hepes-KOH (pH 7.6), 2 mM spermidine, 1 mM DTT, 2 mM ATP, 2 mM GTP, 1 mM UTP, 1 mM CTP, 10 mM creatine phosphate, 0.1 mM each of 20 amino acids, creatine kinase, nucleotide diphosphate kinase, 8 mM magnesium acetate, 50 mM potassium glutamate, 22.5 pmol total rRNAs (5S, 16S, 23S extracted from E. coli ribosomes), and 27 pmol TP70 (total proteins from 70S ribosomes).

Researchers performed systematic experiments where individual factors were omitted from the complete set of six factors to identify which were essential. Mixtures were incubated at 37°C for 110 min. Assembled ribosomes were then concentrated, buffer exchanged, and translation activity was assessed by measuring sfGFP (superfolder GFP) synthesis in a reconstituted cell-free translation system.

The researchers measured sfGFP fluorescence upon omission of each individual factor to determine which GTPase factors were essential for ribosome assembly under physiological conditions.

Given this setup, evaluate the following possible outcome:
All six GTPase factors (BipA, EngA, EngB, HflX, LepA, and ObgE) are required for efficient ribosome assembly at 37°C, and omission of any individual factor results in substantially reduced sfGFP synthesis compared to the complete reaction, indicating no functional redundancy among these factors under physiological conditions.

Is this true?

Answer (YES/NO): NO